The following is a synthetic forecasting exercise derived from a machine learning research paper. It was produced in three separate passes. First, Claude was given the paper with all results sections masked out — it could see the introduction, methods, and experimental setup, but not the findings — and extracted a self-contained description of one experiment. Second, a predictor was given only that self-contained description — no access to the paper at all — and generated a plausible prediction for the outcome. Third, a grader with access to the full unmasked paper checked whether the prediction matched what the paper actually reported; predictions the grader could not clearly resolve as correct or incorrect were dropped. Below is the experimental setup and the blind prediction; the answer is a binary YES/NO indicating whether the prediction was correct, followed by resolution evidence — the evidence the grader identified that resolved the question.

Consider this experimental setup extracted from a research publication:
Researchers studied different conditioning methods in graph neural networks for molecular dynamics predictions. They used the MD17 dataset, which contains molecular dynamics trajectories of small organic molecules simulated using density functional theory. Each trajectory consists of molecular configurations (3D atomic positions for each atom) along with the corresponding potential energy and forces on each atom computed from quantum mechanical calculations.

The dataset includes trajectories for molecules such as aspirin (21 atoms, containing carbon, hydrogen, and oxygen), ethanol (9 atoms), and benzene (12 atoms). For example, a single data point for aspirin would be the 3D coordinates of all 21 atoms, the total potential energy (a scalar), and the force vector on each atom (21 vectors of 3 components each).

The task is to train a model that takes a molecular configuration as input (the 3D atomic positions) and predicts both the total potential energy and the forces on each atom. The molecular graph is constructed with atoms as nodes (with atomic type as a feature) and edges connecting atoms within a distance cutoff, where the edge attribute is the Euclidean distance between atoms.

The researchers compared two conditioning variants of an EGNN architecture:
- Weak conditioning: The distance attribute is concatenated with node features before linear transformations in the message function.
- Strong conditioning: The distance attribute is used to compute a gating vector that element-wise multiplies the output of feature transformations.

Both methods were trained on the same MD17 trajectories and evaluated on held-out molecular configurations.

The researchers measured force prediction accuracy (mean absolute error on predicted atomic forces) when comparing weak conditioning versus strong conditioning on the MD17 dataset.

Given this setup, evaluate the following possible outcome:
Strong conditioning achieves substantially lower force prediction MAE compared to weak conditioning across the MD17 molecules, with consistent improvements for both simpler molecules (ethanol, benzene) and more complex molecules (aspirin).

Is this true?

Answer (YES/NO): NO